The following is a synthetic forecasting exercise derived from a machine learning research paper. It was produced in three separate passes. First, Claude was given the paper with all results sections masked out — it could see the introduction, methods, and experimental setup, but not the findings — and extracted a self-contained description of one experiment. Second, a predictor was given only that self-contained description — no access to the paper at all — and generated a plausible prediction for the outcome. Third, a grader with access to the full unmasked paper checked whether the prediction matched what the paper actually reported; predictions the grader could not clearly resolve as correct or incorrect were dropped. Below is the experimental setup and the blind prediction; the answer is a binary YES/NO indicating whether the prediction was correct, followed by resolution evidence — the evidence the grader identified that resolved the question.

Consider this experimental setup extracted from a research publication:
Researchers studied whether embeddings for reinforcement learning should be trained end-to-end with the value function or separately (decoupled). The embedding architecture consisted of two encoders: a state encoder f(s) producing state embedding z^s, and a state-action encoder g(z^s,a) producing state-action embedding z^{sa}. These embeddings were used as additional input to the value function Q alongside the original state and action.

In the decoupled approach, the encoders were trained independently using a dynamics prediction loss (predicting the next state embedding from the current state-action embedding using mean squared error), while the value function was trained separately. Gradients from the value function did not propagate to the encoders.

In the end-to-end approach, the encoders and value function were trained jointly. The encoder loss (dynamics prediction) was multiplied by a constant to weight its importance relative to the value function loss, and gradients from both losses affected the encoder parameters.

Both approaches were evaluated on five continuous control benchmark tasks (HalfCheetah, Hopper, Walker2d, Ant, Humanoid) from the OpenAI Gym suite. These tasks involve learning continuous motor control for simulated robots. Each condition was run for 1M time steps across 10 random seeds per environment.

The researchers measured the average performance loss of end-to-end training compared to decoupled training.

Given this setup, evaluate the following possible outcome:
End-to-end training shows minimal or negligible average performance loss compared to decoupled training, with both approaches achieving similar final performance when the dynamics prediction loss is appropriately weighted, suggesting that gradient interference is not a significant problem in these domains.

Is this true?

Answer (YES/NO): NO